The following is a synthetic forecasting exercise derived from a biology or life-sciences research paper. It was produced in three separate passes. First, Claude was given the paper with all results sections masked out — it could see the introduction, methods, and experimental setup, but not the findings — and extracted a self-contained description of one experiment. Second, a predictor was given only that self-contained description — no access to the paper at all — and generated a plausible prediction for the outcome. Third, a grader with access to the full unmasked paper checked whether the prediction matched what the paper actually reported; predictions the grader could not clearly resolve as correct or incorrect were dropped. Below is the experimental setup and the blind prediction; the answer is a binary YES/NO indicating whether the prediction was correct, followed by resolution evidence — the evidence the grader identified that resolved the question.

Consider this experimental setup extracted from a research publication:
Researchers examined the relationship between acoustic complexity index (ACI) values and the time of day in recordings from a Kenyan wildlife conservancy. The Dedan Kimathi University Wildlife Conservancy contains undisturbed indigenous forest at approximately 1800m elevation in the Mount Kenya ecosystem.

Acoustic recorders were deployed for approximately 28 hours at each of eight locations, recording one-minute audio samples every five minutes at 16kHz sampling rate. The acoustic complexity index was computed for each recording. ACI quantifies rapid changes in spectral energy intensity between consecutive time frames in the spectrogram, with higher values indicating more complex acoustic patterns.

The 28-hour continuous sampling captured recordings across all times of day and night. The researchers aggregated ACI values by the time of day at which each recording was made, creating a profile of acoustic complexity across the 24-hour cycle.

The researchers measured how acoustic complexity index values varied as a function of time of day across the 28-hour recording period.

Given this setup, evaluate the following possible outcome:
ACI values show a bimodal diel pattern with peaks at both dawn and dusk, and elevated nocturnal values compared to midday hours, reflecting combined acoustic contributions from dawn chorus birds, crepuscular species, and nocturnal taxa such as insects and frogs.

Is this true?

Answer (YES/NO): NO